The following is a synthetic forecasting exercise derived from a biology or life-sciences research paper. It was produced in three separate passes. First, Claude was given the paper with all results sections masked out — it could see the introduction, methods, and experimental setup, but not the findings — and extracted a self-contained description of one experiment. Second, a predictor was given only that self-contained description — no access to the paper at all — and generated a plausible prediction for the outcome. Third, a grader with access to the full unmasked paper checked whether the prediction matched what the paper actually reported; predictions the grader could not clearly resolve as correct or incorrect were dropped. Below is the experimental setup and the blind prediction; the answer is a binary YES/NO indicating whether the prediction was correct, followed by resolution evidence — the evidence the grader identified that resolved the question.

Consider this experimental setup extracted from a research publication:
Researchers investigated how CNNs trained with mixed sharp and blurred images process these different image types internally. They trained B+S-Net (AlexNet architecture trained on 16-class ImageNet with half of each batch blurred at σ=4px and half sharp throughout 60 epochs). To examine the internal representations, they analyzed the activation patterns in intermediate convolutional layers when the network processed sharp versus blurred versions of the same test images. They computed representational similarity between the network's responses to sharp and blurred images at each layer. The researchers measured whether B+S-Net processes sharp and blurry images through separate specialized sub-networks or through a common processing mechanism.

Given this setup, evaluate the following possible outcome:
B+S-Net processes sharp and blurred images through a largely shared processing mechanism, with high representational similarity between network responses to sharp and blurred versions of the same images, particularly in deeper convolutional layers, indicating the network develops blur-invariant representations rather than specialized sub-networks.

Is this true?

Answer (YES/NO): NO